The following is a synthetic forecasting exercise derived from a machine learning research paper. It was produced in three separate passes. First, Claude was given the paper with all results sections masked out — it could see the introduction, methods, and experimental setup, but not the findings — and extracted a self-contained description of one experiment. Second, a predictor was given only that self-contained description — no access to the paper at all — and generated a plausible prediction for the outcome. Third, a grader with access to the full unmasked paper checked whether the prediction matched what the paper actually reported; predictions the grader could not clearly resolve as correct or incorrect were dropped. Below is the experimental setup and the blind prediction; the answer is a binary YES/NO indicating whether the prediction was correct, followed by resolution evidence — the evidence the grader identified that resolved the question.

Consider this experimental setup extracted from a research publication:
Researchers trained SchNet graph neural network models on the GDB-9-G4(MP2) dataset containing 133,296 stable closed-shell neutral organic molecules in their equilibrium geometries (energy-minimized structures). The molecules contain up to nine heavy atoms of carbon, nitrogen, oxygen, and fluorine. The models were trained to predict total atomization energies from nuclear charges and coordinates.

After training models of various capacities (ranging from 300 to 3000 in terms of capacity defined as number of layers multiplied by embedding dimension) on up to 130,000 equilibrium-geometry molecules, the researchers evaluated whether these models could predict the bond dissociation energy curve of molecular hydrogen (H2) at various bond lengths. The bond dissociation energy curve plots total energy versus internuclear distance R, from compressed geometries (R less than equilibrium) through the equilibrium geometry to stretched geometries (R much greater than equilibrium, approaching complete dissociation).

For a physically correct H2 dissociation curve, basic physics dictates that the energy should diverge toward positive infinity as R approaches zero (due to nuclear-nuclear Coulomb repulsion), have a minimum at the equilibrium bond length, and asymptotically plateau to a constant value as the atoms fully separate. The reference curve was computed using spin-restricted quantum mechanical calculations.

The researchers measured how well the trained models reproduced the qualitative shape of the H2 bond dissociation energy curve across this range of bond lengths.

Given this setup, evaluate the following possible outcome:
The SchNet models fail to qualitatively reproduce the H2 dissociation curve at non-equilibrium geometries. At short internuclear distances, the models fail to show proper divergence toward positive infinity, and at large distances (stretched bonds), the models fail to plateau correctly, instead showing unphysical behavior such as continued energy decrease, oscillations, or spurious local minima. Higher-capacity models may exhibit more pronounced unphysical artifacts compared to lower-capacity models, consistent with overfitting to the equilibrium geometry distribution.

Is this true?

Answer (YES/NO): NO